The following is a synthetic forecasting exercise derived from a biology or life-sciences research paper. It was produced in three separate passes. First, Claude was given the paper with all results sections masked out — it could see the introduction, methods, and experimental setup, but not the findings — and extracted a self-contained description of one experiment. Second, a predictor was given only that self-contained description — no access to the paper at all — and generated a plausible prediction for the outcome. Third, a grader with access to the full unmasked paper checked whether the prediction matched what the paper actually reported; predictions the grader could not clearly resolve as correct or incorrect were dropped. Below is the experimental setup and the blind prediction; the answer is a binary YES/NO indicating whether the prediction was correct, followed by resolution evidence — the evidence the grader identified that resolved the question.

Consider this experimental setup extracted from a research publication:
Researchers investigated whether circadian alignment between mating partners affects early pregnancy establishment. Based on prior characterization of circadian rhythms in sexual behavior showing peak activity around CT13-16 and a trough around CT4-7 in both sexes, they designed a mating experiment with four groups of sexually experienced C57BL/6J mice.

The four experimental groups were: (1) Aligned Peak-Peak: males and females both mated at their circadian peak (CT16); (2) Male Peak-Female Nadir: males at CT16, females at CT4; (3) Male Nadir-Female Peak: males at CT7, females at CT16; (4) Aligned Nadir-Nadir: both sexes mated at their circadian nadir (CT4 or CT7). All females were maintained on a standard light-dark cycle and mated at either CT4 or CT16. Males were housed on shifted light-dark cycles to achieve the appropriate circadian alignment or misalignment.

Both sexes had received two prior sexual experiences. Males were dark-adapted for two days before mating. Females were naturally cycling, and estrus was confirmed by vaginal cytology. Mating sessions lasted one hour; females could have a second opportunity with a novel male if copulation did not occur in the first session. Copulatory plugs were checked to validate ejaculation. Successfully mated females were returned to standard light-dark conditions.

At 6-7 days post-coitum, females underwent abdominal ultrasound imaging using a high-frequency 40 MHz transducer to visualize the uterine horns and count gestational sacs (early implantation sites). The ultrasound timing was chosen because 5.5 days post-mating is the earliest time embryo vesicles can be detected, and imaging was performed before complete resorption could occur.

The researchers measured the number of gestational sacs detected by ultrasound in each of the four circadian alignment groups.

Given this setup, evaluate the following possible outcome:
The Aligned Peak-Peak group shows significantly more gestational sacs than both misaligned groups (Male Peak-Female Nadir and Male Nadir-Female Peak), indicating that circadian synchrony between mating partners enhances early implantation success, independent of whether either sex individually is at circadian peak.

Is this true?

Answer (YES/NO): NO